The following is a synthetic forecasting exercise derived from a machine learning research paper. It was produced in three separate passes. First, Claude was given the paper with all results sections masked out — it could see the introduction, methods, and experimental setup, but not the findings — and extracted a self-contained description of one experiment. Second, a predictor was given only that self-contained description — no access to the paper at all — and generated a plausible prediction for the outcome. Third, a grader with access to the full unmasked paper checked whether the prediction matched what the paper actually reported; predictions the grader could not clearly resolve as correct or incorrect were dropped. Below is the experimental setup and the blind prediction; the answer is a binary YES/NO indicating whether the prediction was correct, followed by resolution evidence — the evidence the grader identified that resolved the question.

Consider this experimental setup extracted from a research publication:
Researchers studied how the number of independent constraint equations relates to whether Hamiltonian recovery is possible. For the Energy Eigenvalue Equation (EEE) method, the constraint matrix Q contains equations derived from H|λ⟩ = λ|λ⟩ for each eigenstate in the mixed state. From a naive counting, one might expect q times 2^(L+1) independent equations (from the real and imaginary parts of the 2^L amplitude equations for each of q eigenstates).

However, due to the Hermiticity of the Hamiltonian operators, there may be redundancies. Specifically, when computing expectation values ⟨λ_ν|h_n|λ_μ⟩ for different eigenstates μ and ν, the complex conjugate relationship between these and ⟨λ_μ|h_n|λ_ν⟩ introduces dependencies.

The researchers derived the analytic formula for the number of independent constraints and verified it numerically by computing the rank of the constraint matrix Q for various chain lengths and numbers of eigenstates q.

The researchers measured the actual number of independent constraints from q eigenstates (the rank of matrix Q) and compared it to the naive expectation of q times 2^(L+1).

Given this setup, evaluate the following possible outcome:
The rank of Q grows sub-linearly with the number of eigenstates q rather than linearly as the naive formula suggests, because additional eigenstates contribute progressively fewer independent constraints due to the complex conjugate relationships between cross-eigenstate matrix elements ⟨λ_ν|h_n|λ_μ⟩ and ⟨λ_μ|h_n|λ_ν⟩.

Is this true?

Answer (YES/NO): NO